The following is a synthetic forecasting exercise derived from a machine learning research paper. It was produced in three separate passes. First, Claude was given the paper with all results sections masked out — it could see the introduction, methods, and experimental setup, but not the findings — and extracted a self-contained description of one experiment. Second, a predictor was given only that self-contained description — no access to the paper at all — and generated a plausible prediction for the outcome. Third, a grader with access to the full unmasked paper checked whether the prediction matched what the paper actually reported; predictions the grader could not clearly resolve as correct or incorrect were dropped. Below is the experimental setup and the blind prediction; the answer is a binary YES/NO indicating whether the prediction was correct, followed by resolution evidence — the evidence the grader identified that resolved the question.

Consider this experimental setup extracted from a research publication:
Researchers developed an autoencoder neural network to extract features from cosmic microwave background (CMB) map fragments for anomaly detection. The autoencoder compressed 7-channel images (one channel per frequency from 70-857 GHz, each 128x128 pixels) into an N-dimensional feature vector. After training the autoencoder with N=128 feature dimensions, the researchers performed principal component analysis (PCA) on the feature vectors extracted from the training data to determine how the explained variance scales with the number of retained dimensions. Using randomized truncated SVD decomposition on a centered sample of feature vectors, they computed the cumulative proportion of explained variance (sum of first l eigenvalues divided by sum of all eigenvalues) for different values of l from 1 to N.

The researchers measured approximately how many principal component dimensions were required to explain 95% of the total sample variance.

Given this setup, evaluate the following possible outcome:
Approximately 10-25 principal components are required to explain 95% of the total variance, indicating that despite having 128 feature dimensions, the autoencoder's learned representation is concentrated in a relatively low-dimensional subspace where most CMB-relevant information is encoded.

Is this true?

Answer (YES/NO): YES